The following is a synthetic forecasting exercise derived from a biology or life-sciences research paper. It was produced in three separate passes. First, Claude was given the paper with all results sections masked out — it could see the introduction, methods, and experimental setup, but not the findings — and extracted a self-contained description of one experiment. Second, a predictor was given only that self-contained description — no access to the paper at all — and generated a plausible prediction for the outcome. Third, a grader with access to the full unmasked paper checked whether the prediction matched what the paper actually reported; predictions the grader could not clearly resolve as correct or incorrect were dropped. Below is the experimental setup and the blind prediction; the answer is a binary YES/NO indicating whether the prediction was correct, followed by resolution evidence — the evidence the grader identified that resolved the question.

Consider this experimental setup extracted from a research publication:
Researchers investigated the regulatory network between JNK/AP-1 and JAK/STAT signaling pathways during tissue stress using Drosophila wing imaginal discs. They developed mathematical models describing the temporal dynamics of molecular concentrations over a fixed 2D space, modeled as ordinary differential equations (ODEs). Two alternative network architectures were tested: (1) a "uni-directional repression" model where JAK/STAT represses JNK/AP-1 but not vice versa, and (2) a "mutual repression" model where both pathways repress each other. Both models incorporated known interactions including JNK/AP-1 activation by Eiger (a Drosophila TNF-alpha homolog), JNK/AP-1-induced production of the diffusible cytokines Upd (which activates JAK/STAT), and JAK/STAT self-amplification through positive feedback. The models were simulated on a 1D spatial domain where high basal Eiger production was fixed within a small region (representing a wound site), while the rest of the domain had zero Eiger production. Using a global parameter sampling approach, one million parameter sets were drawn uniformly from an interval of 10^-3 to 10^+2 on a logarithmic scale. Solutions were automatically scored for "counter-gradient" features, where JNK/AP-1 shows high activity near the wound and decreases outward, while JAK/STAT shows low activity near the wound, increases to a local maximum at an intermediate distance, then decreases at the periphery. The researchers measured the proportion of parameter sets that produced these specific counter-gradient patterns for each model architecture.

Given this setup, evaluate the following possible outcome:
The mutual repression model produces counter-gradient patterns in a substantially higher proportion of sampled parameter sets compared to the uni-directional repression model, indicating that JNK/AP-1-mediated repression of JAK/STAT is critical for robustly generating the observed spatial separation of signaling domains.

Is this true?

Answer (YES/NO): YES